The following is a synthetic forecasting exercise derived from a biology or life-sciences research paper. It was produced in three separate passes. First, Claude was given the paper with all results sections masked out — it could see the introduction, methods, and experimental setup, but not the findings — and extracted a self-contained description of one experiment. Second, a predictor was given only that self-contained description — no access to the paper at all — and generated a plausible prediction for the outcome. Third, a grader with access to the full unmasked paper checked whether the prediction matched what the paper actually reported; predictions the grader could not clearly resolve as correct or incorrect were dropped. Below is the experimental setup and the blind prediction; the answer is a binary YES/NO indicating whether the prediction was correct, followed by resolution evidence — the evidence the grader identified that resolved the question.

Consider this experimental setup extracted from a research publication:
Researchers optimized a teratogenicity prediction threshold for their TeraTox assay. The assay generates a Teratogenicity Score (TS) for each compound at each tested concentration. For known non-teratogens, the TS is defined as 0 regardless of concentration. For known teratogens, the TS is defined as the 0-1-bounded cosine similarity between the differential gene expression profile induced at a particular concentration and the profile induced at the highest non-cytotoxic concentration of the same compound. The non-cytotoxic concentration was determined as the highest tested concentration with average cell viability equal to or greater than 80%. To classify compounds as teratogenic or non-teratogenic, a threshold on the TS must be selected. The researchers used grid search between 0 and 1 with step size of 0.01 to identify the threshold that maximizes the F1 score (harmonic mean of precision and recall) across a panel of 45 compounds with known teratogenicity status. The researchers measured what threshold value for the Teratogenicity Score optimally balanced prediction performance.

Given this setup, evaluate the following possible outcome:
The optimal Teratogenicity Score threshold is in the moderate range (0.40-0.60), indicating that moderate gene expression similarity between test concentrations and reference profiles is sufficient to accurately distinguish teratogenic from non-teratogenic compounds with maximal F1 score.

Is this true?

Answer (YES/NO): NO